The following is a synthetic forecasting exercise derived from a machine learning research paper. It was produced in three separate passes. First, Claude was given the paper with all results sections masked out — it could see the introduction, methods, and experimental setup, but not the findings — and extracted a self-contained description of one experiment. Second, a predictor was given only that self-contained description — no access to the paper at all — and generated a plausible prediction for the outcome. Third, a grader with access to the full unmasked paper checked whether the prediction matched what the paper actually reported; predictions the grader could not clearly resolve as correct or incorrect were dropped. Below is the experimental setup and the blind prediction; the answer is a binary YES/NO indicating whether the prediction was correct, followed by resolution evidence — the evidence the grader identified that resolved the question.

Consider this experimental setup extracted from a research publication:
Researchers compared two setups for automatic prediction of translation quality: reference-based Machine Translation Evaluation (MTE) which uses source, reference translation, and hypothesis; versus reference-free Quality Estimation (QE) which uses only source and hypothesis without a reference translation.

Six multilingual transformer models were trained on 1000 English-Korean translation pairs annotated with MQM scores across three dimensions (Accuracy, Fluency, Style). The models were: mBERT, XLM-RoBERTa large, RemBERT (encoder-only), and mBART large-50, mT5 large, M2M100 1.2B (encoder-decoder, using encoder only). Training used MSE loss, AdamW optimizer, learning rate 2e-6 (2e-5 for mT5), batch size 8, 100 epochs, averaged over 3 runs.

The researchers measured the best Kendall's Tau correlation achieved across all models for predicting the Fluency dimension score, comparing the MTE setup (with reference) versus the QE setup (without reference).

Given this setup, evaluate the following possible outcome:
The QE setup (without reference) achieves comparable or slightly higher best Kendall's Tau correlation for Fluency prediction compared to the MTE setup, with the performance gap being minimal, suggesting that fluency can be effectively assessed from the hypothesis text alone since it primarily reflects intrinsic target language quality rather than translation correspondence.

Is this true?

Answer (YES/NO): YES